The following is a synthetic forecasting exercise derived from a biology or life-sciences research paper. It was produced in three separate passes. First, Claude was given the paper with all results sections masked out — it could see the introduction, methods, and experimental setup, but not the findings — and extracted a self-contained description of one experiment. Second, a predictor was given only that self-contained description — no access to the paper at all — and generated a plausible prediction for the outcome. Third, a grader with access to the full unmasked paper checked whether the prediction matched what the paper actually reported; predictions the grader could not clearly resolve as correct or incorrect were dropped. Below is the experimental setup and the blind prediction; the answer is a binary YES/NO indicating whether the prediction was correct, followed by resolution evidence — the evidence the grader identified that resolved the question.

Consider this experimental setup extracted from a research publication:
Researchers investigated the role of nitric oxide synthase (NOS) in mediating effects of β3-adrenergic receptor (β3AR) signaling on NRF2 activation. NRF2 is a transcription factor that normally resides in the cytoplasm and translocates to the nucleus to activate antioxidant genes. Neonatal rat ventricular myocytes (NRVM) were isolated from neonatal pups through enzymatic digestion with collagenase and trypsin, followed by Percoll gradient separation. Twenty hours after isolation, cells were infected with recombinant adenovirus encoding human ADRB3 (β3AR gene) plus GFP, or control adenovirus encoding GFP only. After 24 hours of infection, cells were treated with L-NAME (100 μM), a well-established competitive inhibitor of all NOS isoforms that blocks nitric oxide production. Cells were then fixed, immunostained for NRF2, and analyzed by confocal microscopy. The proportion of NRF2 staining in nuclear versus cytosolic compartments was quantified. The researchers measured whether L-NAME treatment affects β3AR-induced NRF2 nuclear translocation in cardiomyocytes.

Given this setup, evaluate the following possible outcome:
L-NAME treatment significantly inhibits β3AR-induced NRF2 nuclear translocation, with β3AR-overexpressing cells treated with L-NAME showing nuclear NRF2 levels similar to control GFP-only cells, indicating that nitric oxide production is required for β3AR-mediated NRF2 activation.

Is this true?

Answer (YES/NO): YES